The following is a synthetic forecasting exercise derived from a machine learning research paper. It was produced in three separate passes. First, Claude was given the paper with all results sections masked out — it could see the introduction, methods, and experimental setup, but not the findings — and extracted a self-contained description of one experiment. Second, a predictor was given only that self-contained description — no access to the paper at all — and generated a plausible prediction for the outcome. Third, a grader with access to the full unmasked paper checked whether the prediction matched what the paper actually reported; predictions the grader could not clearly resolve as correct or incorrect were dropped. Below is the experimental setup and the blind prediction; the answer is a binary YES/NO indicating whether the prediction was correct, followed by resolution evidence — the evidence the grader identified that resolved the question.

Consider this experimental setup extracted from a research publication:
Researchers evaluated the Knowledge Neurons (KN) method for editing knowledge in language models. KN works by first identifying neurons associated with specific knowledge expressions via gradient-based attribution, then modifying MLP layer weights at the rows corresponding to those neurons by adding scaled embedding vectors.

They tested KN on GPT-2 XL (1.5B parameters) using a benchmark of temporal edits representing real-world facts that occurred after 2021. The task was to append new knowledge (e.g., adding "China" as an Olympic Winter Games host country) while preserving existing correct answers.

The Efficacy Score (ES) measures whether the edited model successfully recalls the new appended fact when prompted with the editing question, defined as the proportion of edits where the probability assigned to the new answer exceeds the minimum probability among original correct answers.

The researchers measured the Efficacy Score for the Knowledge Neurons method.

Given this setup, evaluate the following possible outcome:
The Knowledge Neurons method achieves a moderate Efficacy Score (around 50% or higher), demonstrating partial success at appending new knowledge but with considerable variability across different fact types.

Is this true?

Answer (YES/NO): NO